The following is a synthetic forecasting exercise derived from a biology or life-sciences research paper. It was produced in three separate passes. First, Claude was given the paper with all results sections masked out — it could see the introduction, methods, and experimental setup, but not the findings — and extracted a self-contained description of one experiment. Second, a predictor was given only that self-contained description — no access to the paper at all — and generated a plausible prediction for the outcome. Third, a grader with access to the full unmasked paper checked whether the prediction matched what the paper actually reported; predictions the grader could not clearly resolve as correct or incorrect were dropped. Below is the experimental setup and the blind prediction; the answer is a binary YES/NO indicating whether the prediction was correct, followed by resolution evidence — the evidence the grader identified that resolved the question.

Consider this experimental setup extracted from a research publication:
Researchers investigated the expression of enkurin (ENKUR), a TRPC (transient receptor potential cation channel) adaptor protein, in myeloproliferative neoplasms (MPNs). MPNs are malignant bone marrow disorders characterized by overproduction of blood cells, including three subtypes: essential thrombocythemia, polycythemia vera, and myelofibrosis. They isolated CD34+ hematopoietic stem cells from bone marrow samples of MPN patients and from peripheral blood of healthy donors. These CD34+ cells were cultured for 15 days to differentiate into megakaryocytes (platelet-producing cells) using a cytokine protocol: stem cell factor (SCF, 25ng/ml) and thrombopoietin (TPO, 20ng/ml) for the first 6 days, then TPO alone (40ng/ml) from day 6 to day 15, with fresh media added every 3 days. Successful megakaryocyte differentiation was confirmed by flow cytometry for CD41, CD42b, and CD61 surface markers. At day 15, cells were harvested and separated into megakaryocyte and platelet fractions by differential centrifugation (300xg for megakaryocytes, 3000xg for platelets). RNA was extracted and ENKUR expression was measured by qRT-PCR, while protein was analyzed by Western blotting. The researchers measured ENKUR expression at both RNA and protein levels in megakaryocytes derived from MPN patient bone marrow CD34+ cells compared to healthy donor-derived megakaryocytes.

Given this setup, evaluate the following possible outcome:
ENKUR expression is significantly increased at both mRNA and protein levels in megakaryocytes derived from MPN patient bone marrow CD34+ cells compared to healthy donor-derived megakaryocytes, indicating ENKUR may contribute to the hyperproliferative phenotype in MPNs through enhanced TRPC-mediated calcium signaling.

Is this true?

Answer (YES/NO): NO